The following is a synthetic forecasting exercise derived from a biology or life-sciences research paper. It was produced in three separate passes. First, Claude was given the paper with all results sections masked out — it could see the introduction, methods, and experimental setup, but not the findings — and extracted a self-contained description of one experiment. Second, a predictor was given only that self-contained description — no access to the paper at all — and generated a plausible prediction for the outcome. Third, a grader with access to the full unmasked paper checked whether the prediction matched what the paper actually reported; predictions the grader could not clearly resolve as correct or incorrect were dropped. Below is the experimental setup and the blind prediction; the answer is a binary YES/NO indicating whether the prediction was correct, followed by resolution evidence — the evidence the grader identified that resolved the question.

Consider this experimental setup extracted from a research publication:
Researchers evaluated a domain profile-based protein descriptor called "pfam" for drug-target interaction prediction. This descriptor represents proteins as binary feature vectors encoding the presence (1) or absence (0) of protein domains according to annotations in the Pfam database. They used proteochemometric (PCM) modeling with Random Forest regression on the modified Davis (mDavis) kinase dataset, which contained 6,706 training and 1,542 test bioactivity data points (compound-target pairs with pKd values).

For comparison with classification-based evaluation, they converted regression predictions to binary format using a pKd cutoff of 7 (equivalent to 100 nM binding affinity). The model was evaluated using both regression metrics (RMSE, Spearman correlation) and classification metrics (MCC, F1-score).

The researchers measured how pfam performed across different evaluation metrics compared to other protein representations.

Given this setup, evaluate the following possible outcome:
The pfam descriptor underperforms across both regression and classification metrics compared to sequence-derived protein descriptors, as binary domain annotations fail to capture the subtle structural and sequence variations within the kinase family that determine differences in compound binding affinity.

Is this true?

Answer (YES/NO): NO